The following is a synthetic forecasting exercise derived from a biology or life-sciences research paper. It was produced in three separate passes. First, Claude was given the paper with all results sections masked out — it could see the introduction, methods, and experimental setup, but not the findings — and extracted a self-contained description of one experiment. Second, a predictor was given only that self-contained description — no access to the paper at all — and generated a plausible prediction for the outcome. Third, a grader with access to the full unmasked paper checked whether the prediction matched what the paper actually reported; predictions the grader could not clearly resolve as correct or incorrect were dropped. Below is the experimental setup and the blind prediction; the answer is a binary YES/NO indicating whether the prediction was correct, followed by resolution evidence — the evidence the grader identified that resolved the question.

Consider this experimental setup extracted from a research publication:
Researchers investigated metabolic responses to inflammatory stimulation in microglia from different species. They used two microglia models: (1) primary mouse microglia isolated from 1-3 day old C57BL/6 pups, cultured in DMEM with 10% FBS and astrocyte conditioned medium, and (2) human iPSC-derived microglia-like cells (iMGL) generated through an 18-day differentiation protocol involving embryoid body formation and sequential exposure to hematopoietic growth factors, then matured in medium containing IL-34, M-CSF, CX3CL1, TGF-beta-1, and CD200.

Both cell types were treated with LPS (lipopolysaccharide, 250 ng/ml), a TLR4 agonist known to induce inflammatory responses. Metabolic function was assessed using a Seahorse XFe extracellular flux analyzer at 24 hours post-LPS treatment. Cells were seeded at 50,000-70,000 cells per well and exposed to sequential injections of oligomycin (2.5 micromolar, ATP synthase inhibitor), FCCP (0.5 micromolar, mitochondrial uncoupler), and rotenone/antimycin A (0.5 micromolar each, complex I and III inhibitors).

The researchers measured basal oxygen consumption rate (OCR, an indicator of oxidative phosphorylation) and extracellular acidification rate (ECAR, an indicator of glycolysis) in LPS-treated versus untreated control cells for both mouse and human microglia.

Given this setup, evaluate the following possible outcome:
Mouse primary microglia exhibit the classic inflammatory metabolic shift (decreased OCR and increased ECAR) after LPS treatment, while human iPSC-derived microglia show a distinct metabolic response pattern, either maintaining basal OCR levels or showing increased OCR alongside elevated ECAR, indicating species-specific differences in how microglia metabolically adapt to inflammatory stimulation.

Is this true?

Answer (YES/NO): YES